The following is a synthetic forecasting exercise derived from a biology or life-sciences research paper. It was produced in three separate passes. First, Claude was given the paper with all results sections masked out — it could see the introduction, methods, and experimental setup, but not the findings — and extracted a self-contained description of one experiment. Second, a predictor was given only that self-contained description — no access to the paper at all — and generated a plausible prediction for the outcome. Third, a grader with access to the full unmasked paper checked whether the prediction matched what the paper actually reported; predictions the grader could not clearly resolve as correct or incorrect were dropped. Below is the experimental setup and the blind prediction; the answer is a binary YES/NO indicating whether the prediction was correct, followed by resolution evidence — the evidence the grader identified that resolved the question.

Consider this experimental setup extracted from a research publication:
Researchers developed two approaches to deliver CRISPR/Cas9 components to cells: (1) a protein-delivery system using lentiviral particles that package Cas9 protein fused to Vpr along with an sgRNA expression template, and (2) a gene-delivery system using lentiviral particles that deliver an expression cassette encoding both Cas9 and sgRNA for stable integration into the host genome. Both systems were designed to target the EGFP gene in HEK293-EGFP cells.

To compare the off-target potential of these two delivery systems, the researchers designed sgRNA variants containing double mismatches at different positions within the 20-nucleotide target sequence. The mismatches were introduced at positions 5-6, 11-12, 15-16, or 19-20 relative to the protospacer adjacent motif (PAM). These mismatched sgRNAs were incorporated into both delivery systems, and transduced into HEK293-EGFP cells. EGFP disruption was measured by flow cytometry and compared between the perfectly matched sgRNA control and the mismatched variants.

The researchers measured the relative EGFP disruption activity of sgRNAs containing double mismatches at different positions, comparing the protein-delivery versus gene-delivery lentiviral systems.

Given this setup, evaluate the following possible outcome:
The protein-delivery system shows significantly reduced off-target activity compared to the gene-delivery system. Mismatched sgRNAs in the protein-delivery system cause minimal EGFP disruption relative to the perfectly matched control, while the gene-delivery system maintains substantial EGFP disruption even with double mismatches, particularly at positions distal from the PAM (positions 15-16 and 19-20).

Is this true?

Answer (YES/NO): NO